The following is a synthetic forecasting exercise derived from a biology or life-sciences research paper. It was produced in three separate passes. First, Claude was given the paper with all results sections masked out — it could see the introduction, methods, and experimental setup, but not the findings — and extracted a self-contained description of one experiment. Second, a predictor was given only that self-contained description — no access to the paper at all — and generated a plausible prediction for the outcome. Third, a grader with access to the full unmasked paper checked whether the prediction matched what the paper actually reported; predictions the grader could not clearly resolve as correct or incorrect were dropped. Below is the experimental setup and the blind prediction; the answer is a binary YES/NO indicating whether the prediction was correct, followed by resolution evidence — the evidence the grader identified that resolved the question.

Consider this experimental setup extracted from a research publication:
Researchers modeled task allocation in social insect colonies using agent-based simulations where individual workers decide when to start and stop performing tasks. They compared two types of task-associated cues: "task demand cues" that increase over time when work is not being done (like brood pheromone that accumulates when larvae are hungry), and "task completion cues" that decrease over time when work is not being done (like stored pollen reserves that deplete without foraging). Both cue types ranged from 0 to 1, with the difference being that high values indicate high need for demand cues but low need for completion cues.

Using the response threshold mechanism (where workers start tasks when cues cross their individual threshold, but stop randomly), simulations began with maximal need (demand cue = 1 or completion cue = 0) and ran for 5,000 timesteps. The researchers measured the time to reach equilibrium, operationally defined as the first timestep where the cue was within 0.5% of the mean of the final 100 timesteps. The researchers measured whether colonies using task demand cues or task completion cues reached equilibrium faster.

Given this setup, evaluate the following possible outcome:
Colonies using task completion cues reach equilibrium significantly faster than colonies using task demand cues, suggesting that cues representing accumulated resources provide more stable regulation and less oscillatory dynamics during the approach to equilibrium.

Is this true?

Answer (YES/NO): NO